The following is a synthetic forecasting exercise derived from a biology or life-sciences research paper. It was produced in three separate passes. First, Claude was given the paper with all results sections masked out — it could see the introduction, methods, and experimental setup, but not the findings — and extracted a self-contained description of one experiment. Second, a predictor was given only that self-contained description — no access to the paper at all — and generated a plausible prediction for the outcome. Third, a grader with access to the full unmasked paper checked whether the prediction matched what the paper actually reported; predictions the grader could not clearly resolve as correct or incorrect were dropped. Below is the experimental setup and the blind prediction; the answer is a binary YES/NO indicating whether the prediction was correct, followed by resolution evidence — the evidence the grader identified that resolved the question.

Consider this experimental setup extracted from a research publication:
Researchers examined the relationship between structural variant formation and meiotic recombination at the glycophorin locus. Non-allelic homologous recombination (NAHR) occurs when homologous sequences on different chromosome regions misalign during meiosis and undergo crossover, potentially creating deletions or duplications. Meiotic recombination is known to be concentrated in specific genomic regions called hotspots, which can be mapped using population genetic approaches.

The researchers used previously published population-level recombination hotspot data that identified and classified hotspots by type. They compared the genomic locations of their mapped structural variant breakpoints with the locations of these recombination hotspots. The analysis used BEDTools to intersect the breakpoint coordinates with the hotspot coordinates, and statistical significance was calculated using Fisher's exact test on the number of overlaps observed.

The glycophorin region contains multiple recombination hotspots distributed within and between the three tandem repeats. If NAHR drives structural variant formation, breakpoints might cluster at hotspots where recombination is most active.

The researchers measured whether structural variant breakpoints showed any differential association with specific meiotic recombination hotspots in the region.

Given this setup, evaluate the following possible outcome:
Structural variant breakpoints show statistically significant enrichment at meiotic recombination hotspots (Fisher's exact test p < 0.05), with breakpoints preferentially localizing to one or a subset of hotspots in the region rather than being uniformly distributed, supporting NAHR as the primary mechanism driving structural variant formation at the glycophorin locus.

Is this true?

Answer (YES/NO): YES